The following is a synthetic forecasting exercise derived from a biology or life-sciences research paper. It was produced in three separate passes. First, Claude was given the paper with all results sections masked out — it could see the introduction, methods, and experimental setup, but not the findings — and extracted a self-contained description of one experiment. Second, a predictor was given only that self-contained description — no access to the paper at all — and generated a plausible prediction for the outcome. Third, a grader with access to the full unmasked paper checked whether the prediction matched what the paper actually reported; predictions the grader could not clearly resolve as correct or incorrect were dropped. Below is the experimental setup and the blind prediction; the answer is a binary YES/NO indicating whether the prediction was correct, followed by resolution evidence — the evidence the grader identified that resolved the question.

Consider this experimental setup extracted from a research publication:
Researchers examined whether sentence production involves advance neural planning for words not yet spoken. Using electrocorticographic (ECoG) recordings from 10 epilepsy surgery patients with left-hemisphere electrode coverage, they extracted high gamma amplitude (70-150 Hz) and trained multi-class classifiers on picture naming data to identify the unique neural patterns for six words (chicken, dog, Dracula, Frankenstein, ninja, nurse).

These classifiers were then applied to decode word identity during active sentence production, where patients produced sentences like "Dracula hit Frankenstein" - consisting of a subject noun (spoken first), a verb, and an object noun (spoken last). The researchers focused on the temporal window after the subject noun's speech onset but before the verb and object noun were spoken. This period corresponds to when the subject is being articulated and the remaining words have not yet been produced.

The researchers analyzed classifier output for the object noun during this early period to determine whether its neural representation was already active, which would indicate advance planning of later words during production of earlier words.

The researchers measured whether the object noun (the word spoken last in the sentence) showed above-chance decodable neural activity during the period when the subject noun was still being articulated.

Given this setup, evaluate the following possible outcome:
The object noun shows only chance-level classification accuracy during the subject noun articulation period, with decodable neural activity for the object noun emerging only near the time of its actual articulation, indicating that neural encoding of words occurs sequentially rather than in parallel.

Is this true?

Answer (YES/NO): NO